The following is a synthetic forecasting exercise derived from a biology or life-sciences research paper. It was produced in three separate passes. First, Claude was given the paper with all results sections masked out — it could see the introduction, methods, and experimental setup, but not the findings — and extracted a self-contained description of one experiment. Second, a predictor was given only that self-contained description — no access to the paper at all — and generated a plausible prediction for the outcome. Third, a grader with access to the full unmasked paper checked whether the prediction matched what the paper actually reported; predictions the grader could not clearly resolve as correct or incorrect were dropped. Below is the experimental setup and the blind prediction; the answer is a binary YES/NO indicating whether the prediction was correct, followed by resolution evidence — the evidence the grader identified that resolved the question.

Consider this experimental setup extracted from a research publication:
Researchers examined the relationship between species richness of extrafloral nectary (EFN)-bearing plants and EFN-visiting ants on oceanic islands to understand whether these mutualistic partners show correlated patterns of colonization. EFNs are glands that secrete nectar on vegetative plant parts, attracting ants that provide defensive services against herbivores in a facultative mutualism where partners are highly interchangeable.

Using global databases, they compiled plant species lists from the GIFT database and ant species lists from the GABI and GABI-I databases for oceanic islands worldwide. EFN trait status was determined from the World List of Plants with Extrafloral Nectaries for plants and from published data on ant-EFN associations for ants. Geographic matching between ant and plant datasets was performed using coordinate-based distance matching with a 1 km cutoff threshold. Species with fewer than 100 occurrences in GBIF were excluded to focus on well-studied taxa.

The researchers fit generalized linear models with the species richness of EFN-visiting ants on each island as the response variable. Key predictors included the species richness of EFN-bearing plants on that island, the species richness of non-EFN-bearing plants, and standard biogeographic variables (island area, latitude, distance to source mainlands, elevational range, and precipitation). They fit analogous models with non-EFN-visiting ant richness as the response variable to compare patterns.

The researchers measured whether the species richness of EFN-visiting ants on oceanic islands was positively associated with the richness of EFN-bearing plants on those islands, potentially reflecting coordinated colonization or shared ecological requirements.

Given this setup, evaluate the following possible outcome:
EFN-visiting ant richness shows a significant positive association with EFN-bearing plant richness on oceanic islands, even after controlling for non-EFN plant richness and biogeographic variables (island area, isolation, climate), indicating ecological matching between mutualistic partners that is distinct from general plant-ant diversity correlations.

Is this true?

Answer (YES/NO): YES